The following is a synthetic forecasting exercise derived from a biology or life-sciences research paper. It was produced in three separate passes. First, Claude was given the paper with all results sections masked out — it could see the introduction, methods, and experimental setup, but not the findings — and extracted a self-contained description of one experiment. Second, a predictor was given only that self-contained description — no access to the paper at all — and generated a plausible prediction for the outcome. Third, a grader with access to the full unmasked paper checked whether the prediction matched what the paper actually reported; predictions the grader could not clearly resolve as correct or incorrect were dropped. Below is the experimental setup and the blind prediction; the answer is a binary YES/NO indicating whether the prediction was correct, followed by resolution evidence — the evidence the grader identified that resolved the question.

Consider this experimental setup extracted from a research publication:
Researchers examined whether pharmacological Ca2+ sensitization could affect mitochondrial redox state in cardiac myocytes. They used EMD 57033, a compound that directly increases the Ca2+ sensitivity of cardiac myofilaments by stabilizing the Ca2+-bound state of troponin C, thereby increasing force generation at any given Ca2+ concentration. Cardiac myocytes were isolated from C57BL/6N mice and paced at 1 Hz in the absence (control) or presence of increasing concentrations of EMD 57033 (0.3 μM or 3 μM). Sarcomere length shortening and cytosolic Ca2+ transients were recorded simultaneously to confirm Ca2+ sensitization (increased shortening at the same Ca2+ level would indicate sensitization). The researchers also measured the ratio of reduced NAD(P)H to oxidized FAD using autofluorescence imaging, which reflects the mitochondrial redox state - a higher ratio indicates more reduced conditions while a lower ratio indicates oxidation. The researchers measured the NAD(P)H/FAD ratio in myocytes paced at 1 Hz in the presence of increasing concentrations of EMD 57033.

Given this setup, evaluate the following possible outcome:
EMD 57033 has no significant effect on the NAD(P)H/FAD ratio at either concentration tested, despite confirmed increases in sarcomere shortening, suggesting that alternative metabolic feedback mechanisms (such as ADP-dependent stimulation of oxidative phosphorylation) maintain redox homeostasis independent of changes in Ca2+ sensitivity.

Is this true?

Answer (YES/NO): NO